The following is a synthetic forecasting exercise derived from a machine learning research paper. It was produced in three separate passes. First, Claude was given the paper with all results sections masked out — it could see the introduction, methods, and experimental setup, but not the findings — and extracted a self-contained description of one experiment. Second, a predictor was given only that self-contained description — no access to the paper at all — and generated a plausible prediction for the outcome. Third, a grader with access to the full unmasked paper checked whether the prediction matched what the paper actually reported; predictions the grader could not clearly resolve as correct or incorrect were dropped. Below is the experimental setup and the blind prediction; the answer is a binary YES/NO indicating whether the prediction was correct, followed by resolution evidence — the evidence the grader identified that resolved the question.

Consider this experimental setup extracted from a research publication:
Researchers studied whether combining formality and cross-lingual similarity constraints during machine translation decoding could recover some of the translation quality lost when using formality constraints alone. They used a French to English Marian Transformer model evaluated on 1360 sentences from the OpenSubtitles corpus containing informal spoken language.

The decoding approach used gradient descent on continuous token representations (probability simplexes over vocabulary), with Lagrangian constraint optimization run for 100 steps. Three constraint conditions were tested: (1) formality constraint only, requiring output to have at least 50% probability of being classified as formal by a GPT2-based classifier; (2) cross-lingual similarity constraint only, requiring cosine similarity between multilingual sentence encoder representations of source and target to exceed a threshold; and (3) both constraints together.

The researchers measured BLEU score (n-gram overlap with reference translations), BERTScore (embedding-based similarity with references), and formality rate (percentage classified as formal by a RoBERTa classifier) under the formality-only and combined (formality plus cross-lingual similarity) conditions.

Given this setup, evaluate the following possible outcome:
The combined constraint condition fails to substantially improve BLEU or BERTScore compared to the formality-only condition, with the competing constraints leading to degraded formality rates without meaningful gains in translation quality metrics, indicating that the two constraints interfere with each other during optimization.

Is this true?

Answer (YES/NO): NO